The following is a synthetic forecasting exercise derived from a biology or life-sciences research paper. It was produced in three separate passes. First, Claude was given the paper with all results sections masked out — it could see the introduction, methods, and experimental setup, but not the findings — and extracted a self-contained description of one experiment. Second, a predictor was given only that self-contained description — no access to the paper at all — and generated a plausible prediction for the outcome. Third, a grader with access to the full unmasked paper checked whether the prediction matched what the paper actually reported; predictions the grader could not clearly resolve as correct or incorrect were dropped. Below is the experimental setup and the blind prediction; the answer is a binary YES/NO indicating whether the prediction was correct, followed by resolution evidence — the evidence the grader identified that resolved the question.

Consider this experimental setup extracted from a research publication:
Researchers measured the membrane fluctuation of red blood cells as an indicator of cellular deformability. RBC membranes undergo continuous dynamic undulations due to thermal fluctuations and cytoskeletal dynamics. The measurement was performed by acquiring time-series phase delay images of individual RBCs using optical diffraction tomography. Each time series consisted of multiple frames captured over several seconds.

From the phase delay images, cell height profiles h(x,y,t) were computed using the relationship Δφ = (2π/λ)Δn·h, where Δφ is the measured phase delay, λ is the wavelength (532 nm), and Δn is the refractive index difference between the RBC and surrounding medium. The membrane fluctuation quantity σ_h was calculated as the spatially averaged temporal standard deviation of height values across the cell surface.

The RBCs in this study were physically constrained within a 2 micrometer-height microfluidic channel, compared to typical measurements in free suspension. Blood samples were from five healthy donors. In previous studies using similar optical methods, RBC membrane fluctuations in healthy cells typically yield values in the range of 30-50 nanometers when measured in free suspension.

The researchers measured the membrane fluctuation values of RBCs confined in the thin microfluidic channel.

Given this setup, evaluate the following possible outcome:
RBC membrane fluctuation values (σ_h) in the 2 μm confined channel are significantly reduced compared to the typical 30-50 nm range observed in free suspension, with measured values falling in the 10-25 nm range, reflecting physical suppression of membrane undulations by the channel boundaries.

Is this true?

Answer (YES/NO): NO